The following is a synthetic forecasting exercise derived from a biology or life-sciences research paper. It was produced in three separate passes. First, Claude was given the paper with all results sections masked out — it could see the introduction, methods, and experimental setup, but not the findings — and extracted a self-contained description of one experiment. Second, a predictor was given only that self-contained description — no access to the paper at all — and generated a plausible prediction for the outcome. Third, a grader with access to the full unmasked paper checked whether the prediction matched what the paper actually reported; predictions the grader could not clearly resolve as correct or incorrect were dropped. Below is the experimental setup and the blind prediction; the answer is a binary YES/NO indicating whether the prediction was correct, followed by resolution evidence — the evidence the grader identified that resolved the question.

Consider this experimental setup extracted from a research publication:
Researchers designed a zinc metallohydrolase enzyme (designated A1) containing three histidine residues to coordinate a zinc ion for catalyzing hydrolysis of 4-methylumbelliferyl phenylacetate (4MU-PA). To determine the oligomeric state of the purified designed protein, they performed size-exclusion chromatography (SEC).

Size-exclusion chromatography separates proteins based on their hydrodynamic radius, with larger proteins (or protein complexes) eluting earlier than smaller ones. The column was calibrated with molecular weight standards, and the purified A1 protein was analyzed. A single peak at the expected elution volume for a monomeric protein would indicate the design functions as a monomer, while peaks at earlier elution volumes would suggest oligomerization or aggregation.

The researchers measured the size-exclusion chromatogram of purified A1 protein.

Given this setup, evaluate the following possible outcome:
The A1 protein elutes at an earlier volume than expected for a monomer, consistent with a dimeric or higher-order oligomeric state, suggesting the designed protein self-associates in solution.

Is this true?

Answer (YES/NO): NO